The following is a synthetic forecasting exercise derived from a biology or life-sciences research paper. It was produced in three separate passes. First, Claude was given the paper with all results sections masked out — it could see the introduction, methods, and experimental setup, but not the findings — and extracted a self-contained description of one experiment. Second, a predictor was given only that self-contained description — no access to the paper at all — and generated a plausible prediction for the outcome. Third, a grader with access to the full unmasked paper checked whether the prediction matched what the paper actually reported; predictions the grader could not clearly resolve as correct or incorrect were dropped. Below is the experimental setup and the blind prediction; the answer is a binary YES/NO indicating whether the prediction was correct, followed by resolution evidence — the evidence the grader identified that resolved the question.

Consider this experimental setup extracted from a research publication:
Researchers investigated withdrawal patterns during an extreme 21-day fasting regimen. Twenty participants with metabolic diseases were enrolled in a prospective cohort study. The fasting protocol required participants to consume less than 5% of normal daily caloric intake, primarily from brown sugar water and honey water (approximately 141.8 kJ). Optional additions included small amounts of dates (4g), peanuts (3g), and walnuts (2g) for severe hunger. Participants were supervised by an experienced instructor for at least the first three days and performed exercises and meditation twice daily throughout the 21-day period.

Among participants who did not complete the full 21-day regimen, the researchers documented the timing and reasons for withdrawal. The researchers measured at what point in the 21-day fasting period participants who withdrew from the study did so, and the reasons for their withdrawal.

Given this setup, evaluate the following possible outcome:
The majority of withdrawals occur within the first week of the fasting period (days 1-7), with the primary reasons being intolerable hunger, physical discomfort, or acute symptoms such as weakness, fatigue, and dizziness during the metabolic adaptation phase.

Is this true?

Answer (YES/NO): NO